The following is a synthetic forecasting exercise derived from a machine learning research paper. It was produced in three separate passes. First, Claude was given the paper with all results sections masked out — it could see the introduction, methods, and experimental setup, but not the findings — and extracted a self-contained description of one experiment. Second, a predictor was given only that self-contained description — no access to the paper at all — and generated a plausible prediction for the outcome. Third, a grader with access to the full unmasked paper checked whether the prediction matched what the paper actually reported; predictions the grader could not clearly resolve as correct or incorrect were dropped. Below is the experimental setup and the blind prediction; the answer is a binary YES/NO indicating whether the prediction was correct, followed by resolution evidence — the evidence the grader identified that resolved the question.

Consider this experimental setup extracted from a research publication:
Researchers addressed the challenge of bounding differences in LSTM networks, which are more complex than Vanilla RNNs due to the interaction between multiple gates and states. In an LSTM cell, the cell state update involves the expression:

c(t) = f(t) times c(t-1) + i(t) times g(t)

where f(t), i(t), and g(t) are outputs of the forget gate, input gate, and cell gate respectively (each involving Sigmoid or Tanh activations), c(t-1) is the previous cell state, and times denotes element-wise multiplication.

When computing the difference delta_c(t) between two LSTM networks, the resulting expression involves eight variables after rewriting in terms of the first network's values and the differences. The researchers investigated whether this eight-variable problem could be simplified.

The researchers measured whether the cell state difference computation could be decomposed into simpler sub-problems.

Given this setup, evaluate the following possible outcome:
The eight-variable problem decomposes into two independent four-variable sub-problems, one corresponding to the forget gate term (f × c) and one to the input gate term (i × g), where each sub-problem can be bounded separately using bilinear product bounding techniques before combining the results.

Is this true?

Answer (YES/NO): YES